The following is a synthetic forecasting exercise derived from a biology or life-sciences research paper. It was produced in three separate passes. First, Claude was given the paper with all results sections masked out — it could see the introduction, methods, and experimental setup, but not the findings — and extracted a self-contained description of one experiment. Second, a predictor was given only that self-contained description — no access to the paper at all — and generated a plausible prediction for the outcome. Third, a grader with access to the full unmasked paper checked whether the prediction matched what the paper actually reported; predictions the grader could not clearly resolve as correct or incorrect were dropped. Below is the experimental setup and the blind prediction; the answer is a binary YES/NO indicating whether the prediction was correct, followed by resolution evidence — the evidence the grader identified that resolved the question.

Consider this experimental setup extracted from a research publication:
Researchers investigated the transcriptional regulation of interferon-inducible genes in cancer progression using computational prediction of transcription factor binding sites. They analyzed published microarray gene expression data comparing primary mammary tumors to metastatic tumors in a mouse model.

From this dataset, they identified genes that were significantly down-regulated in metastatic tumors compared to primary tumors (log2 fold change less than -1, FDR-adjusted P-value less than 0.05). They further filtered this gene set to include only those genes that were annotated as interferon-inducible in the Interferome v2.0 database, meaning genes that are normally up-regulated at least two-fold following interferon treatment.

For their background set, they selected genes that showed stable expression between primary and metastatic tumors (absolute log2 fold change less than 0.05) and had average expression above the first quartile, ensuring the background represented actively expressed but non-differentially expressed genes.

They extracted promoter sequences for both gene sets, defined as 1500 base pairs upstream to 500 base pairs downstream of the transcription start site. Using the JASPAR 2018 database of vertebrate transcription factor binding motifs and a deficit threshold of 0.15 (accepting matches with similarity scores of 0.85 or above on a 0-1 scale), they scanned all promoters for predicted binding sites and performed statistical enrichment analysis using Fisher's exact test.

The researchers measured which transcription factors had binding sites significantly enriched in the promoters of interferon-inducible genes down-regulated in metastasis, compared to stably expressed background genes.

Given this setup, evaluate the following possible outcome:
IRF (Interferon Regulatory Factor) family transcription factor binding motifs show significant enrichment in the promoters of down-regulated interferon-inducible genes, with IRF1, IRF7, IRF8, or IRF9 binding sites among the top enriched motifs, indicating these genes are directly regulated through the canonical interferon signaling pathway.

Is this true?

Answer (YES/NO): YES